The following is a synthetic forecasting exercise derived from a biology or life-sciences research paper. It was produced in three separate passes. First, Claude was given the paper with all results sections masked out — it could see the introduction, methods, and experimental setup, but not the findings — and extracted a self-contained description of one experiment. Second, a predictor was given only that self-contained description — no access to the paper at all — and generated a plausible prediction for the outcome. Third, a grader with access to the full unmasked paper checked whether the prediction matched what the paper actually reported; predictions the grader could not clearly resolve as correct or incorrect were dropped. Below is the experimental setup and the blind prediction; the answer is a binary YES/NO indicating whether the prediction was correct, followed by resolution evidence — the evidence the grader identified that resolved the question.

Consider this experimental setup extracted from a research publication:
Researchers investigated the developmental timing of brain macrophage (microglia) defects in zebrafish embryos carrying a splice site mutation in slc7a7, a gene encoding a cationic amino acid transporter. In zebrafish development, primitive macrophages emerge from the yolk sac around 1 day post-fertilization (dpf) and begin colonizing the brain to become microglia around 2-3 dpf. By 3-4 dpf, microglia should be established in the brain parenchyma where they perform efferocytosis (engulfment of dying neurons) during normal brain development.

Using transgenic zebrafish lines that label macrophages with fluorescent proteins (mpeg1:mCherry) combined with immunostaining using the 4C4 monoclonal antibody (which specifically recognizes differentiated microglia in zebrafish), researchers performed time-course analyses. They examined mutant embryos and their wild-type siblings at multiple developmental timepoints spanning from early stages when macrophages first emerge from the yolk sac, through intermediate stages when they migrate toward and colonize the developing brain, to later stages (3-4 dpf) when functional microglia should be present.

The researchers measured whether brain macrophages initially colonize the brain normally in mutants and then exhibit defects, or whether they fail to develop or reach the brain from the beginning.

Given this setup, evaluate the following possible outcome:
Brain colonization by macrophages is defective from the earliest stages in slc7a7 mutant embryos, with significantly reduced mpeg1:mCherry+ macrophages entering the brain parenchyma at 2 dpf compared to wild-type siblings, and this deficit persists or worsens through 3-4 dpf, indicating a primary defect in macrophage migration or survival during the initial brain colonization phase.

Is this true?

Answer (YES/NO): NO